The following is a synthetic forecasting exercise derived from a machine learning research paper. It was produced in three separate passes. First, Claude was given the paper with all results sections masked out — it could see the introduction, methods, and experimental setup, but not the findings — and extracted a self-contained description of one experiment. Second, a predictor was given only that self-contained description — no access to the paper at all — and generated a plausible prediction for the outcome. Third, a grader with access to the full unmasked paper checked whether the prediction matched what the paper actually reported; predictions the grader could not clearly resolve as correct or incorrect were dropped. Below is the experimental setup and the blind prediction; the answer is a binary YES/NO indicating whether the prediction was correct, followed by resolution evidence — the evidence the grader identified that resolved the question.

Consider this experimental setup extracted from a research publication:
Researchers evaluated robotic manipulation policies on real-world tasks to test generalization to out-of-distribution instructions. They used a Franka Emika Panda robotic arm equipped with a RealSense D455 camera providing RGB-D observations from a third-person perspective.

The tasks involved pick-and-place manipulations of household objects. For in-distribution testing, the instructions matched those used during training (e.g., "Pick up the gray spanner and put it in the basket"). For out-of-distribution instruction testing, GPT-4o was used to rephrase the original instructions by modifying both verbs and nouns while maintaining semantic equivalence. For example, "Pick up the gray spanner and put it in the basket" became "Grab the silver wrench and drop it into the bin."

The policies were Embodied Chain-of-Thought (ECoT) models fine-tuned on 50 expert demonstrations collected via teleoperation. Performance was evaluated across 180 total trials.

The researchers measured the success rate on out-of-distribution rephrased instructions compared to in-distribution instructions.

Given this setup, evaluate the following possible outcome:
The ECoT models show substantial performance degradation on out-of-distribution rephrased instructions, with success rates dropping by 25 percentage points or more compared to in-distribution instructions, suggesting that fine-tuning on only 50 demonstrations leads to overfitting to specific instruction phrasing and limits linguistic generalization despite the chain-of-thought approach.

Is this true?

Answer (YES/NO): YES